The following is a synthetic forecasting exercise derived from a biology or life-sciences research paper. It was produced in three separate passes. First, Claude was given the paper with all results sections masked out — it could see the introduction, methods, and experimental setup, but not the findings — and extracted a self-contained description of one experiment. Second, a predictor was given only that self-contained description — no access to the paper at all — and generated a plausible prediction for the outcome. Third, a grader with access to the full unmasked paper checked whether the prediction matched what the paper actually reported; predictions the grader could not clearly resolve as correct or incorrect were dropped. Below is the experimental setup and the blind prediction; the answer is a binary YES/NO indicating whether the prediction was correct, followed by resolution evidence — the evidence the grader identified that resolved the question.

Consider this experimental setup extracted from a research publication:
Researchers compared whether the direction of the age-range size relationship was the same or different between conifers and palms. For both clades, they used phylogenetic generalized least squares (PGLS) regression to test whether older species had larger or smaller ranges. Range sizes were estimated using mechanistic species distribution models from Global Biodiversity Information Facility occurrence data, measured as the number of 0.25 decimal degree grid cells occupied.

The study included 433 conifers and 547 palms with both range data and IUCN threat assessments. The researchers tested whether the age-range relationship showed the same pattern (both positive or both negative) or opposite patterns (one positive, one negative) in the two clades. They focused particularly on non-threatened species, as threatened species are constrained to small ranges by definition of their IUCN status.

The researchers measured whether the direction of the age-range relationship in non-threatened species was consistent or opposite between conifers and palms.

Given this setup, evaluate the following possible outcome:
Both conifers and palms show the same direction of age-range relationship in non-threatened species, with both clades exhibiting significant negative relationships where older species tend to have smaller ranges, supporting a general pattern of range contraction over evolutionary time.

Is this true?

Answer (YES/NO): NO